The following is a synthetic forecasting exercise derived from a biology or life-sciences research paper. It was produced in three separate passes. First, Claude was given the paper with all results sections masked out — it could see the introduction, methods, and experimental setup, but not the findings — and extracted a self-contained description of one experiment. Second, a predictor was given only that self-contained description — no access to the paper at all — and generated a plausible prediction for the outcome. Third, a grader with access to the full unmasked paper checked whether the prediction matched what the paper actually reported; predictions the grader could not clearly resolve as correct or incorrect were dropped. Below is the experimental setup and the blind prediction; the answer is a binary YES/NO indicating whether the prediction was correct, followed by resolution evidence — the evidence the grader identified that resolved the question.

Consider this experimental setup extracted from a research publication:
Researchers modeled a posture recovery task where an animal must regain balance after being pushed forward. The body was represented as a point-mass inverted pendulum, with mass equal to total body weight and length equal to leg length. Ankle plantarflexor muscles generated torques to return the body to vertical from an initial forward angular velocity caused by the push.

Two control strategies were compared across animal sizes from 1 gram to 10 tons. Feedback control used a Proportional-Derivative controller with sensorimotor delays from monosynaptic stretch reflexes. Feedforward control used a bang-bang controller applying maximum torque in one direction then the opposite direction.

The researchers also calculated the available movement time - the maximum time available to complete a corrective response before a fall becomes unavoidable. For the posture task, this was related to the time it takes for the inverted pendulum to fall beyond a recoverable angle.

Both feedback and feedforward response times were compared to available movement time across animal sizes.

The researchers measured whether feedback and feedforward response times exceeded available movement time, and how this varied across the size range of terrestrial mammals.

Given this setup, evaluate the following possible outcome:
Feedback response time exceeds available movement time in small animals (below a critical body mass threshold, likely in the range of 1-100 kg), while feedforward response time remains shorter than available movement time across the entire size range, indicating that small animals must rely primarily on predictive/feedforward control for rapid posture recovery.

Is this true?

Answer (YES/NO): NO